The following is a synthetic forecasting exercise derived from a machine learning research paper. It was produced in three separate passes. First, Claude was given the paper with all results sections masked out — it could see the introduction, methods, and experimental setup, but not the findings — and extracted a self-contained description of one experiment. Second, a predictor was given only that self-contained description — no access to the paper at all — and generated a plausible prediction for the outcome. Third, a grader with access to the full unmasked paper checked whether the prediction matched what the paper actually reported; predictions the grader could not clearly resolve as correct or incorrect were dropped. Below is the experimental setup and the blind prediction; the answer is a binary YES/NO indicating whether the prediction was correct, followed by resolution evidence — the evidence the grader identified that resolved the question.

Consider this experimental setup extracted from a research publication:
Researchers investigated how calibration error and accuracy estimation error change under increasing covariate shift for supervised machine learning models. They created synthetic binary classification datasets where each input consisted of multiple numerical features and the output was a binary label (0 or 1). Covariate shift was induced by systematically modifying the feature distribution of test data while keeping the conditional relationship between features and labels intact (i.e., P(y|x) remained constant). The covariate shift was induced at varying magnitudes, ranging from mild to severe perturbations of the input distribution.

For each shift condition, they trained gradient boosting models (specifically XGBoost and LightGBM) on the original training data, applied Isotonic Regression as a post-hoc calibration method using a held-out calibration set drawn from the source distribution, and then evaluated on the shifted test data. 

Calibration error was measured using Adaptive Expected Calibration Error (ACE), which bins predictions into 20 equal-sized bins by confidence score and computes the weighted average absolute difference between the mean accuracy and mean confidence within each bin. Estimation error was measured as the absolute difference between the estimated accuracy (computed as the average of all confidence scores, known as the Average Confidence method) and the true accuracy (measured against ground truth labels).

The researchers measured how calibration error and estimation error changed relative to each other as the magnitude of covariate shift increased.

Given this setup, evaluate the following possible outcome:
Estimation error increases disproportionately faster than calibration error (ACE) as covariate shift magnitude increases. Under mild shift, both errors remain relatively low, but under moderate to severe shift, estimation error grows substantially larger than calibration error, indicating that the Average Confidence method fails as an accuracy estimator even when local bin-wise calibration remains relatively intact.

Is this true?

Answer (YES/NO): NO